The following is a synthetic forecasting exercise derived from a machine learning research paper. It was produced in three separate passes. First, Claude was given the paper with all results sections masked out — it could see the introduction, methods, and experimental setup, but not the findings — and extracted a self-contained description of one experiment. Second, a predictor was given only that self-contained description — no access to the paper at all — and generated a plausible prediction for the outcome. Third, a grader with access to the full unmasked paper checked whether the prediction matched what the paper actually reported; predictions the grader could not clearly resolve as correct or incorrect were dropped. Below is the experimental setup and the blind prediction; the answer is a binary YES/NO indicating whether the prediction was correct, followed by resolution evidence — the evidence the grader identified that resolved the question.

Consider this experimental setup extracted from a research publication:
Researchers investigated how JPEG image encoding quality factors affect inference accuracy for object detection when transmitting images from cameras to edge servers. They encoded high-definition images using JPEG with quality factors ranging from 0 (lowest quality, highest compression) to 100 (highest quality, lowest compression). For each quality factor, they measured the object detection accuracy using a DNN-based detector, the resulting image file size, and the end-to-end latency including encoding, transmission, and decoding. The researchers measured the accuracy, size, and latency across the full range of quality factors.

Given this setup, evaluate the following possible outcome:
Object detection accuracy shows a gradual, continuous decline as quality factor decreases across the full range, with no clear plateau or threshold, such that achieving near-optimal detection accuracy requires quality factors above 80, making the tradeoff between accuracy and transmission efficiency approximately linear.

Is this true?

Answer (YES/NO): NO